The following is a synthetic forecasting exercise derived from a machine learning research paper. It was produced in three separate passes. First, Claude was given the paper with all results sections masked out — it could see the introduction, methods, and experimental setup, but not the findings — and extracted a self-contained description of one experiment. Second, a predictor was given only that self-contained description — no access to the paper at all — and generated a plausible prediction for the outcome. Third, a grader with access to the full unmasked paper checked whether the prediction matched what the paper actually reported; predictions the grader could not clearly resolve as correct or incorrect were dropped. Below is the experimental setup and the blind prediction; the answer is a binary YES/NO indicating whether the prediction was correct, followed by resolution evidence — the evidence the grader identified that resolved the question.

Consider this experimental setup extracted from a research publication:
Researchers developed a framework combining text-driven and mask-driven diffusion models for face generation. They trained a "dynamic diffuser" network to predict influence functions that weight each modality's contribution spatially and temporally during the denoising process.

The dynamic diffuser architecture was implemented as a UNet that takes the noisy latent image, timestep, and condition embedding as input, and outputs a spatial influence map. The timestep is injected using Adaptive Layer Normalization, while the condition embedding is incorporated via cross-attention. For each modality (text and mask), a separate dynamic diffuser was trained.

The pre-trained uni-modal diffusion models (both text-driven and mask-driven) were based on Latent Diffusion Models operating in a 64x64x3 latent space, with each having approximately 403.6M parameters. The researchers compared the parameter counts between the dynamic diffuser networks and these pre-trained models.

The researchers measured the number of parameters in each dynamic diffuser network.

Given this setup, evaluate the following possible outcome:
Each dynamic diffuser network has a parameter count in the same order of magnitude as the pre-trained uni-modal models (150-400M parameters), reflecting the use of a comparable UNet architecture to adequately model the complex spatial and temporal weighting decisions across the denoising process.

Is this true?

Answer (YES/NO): NO